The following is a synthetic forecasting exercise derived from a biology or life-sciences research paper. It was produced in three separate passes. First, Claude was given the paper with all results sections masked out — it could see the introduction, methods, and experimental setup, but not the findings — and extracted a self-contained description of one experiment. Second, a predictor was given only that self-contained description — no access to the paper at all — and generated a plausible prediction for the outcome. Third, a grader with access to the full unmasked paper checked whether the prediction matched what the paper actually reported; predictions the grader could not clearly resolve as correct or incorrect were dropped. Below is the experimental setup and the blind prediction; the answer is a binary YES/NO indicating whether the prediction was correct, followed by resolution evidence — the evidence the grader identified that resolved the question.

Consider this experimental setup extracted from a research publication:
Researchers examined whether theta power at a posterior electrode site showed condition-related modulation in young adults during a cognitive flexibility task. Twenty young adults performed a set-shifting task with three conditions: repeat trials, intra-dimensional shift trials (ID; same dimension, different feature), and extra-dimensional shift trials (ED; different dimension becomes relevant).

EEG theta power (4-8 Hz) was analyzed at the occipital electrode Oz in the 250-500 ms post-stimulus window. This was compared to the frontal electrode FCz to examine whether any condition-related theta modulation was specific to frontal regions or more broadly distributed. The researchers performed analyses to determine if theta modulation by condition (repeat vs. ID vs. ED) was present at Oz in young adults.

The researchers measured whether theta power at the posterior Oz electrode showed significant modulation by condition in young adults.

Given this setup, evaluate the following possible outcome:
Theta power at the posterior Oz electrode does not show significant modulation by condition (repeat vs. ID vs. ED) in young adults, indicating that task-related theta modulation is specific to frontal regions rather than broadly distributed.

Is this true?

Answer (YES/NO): YES